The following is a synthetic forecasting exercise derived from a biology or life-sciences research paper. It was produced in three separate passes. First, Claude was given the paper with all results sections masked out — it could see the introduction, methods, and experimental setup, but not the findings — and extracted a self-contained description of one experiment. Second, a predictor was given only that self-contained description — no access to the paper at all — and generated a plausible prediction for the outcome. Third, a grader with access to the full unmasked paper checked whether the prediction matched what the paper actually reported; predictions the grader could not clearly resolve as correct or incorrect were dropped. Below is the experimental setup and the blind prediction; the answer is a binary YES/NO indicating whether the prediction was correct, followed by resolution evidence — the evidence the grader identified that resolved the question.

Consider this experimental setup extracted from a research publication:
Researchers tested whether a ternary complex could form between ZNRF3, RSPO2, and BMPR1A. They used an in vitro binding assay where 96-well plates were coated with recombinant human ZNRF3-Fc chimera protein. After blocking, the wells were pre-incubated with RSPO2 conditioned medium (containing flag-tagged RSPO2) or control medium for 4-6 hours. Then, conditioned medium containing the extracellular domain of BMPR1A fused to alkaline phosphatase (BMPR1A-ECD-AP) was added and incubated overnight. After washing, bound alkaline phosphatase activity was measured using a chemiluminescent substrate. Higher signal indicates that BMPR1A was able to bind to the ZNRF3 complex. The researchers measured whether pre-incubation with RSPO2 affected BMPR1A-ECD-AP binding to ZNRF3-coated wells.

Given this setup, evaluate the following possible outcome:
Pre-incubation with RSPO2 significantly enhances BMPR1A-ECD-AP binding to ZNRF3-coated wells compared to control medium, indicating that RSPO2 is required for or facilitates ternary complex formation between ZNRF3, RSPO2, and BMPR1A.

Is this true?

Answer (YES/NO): YES